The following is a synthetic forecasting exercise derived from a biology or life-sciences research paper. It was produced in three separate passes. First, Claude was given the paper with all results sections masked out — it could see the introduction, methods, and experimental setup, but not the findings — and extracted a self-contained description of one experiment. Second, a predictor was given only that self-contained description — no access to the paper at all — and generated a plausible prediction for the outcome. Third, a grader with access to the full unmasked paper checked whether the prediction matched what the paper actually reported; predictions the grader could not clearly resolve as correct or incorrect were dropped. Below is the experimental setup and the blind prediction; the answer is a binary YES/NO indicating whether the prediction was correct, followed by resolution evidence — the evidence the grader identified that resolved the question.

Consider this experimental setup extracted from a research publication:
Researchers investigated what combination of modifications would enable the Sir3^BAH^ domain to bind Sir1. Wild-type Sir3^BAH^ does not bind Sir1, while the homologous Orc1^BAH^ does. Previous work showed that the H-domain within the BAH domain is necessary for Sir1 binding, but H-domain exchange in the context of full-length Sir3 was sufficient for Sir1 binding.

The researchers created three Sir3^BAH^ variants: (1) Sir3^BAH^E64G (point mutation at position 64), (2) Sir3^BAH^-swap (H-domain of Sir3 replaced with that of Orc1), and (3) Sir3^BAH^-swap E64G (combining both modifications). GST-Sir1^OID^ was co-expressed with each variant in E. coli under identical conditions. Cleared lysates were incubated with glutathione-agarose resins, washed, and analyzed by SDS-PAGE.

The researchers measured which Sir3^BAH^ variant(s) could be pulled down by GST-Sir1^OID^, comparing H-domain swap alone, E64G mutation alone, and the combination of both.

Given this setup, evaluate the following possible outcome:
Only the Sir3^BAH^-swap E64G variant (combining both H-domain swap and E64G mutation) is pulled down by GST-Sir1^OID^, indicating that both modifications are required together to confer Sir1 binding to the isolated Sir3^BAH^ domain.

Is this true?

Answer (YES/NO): YES